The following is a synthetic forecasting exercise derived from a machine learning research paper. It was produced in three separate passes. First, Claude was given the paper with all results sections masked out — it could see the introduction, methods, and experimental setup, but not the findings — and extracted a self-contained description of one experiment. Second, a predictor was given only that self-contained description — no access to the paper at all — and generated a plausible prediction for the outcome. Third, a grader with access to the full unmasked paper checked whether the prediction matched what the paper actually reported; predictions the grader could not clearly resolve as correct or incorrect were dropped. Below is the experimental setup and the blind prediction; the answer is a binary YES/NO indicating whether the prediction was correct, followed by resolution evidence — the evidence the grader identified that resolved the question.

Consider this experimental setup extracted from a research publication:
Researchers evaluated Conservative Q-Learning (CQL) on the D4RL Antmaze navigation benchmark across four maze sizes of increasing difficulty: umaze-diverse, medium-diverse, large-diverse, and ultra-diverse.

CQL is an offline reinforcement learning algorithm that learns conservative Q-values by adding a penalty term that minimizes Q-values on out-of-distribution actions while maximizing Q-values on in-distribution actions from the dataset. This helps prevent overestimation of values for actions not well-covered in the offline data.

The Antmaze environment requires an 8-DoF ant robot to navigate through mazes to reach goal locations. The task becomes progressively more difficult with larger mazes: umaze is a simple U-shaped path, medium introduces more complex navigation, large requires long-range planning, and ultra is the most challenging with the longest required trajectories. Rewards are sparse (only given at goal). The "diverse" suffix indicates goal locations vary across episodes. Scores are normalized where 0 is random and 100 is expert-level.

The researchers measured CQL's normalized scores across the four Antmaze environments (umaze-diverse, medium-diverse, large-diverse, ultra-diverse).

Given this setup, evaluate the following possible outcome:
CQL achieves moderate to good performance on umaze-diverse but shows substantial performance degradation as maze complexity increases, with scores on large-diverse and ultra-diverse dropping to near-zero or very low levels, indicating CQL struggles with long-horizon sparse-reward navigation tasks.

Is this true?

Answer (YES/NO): YES